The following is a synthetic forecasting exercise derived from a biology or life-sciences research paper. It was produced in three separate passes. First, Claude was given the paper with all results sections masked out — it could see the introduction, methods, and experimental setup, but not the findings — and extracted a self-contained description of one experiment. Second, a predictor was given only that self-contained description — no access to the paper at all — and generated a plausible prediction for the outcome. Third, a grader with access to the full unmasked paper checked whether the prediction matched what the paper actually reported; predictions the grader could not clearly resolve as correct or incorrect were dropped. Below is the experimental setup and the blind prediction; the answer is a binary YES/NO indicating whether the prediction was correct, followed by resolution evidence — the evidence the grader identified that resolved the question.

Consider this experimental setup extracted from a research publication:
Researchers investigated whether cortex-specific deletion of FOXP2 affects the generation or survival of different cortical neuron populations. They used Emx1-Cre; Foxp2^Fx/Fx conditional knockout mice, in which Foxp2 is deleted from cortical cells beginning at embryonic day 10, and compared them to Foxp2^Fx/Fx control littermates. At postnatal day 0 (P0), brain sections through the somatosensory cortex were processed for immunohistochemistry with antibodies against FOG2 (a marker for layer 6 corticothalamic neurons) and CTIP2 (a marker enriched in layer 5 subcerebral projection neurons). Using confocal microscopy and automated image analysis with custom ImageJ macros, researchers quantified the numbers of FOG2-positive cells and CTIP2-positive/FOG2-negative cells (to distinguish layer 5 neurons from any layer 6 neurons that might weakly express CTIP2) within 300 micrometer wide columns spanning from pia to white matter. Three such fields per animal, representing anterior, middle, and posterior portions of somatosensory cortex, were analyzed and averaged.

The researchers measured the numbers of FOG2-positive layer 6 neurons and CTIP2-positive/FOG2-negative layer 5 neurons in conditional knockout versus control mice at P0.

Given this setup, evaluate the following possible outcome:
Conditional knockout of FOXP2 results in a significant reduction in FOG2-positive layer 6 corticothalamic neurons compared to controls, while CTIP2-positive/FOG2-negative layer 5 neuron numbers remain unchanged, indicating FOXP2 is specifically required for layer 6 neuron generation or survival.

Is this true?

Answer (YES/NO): NO